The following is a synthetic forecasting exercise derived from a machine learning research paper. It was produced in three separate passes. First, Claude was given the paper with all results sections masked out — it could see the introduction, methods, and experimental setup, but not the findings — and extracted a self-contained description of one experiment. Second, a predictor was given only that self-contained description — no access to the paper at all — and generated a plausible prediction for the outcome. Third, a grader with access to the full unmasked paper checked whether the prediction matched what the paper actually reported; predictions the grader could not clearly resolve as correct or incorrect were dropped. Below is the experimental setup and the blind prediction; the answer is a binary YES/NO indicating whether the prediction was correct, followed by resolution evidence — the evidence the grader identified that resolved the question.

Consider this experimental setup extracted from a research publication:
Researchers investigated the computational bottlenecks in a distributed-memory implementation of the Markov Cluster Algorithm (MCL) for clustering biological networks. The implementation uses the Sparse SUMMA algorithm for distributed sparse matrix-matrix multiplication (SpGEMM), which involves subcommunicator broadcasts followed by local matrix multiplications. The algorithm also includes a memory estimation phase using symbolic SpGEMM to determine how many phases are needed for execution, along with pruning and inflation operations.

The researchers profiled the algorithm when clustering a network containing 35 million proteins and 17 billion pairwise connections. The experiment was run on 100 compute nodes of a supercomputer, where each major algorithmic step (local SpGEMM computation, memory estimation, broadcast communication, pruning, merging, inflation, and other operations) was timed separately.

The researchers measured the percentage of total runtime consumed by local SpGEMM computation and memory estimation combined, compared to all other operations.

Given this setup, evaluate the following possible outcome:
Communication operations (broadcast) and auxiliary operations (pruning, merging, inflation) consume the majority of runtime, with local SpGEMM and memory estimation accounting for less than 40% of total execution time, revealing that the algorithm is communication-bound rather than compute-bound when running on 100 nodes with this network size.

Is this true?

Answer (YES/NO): NO